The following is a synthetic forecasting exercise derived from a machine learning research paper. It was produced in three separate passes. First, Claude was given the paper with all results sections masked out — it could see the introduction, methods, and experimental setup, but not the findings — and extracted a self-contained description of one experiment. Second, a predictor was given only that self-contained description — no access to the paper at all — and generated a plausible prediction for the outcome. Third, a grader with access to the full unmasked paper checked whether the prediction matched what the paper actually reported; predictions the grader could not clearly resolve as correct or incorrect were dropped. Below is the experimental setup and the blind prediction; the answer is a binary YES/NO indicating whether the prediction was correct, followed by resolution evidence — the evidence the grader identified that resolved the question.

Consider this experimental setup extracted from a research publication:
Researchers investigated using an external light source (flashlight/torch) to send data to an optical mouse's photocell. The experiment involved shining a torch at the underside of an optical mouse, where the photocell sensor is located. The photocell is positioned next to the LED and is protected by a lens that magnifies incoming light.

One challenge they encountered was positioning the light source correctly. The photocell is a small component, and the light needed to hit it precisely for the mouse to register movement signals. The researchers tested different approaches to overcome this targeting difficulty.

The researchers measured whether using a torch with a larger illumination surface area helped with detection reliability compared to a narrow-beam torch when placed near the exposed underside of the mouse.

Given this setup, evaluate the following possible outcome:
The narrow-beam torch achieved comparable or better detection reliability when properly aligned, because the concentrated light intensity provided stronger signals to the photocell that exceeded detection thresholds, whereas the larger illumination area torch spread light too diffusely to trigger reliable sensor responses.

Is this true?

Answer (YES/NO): NO